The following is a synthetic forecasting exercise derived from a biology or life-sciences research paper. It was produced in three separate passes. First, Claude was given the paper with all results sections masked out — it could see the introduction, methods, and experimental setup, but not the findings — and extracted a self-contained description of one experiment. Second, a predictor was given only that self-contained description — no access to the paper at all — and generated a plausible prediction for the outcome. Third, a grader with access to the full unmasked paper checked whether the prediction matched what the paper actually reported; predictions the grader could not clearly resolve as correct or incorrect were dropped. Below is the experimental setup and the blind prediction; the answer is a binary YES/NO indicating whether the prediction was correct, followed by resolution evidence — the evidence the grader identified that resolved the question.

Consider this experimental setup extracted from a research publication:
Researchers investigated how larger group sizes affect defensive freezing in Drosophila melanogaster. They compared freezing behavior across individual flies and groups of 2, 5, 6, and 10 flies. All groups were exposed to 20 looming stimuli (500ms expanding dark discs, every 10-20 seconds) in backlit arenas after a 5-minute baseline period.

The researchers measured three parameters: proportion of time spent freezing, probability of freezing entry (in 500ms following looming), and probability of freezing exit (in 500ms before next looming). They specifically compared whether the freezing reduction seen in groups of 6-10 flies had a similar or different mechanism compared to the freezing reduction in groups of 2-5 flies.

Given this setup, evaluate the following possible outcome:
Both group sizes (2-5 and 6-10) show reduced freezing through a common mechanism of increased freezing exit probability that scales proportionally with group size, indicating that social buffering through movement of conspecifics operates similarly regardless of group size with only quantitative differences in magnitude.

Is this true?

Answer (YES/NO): NO